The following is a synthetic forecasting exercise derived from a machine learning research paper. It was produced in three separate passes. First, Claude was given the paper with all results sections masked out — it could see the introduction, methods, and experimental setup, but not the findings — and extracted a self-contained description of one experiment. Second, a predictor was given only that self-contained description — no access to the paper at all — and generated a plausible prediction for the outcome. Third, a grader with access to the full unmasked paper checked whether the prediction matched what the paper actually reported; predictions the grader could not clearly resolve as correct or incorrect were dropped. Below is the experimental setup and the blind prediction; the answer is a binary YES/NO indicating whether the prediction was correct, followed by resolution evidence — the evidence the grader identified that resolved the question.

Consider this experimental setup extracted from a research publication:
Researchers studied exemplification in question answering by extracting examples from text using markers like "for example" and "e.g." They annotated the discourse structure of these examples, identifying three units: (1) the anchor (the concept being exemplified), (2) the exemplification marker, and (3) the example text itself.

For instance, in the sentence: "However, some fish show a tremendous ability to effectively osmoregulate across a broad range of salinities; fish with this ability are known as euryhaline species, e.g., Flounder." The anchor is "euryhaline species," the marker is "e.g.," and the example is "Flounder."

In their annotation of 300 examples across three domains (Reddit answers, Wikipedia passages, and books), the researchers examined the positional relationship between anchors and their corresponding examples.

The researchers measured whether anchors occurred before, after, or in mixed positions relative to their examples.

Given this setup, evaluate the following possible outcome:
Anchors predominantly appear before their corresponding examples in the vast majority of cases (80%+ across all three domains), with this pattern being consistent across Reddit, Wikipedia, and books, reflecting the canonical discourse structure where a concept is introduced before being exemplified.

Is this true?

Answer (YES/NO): YES